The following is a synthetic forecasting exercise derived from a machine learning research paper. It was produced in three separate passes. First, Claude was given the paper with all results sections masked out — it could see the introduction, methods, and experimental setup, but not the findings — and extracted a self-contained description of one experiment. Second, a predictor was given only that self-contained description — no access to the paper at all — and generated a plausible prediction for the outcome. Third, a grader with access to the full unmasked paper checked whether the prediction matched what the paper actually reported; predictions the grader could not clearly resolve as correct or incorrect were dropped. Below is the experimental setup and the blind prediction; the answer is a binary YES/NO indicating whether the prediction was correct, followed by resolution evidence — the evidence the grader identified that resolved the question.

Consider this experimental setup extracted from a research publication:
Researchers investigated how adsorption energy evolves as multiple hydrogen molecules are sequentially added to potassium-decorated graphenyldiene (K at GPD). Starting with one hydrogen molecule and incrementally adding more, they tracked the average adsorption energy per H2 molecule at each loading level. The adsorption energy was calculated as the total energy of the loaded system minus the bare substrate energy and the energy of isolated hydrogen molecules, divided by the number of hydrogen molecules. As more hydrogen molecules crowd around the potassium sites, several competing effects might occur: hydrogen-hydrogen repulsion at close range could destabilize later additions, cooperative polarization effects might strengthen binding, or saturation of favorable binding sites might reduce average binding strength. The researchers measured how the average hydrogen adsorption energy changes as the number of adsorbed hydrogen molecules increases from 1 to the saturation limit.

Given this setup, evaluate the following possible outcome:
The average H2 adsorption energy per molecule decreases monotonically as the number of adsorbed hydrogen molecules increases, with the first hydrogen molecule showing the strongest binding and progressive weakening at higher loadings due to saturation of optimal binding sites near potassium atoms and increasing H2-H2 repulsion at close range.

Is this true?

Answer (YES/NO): NO